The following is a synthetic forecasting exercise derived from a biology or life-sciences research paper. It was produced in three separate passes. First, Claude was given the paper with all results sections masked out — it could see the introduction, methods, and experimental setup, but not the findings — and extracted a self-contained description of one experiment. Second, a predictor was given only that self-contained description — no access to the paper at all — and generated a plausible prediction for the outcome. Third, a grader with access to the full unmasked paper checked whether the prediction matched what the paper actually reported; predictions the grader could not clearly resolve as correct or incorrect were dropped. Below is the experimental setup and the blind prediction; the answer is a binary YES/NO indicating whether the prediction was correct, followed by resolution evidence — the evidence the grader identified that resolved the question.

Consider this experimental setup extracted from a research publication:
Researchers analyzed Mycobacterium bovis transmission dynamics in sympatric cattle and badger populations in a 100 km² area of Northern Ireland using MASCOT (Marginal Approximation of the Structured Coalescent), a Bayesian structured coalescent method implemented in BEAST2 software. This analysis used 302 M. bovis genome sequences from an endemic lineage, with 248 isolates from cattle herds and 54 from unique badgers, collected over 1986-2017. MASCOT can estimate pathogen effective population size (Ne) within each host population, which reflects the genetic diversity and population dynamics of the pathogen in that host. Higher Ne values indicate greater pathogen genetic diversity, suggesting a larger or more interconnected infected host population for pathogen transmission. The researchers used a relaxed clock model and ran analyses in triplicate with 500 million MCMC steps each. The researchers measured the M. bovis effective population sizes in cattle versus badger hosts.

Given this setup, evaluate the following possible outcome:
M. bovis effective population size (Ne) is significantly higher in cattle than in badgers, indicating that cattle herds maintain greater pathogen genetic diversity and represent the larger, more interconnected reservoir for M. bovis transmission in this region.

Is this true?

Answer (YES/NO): YES